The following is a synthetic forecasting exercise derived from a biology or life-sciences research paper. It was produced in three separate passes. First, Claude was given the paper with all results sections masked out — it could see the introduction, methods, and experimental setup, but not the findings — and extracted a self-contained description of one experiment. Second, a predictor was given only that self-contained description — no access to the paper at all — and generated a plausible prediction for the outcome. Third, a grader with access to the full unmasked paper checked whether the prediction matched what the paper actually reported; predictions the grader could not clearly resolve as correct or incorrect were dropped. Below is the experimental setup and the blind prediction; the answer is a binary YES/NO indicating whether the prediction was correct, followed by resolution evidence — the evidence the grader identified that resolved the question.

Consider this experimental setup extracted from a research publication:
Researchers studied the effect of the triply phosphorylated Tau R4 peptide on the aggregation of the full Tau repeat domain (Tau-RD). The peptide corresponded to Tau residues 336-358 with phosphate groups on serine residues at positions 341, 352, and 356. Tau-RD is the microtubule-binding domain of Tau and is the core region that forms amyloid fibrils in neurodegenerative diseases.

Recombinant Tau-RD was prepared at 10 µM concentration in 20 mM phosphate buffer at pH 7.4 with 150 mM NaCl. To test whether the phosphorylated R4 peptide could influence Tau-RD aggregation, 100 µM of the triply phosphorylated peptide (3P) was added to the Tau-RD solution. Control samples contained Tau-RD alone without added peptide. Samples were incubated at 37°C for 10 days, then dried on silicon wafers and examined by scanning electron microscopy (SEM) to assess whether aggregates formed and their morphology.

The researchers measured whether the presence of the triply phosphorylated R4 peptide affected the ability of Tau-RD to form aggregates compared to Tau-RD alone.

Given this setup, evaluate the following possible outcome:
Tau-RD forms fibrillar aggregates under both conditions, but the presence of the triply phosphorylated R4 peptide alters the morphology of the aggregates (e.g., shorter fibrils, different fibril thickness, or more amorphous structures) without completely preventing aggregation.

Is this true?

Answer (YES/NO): NO